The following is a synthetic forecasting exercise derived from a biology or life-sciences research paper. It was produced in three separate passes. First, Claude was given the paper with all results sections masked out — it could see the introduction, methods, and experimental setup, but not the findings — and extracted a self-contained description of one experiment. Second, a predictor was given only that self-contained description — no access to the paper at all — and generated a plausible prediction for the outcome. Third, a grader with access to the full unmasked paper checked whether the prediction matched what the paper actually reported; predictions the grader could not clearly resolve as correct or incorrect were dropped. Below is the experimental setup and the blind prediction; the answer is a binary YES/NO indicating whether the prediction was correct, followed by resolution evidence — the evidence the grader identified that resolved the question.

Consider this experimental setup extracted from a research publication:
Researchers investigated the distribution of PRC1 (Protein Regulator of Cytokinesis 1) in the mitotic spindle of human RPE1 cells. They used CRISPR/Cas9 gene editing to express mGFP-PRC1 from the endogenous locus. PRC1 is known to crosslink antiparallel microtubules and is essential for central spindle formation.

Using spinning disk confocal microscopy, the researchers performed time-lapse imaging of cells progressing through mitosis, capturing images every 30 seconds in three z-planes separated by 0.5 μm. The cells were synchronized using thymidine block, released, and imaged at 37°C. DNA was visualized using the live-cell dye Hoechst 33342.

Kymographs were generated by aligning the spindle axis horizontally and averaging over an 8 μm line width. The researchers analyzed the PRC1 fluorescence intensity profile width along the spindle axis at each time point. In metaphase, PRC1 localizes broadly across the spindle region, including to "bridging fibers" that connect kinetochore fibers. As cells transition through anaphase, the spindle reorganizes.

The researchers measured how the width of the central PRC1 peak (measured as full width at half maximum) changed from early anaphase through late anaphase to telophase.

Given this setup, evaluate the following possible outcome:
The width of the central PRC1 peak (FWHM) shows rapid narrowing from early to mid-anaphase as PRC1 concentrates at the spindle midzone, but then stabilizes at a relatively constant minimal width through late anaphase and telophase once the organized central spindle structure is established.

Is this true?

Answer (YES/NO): NO